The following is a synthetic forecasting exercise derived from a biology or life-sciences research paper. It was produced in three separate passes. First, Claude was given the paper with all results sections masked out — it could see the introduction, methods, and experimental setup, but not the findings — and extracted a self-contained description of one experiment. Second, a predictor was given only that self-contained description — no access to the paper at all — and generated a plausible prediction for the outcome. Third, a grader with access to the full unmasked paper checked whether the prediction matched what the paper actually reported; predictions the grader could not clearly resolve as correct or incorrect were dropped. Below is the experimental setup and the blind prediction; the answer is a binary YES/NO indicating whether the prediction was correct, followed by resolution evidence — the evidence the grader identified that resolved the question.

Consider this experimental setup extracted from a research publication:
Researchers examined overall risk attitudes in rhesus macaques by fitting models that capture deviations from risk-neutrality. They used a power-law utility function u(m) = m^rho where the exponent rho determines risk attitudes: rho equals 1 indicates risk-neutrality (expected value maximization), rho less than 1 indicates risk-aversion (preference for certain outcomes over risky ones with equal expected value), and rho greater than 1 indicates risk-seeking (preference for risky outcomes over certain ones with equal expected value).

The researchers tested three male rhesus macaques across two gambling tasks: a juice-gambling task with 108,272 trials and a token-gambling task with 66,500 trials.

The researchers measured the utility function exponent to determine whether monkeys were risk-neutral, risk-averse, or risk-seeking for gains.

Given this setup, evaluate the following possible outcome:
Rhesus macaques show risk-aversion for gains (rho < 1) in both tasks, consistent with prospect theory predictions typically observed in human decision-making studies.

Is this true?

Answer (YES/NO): NO